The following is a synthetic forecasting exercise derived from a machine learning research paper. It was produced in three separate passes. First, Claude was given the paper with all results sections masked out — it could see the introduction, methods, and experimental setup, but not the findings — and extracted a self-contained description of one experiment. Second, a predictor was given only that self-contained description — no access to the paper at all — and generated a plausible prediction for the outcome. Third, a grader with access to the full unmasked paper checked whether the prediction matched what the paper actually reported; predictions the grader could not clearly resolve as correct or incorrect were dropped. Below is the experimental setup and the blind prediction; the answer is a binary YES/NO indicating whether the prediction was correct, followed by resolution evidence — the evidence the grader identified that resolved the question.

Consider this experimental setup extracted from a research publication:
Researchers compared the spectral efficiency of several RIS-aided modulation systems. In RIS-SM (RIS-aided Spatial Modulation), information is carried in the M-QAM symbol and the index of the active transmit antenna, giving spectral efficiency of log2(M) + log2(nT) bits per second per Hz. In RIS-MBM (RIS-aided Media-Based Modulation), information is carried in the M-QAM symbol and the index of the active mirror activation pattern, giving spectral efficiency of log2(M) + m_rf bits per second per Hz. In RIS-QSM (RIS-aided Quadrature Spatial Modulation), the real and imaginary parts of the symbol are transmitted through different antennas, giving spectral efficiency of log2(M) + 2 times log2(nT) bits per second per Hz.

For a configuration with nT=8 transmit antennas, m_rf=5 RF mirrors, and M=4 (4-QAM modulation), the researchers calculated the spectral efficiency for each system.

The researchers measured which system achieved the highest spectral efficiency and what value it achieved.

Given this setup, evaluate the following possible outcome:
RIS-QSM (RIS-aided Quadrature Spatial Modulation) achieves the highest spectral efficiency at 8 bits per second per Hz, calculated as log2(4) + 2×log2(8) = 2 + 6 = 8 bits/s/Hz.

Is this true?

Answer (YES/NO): NO